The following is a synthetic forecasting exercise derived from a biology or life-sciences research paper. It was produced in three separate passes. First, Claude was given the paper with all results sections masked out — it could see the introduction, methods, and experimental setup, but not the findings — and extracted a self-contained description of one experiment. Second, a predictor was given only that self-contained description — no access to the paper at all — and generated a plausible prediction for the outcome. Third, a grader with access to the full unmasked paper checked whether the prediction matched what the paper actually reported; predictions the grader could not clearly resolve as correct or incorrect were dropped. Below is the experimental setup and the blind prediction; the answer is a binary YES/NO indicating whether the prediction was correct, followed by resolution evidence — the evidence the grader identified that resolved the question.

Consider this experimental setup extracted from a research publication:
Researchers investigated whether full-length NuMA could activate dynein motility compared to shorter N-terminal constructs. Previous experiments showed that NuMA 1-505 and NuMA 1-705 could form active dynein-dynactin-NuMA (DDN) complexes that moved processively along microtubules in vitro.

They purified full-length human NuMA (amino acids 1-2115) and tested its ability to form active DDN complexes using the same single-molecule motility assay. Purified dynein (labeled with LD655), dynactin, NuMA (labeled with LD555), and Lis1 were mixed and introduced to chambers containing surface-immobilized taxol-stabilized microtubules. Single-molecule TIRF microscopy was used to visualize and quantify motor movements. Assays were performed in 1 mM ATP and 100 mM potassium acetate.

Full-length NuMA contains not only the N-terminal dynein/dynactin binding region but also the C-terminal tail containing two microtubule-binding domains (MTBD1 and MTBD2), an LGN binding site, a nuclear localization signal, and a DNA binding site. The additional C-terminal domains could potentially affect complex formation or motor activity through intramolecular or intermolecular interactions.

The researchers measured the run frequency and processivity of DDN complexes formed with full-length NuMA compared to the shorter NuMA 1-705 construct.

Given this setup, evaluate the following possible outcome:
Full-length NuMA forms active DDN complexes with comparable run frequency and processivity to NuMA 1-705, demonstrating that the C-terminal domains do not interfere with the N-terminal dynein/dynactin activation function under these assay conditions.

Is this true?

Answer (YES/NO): NO